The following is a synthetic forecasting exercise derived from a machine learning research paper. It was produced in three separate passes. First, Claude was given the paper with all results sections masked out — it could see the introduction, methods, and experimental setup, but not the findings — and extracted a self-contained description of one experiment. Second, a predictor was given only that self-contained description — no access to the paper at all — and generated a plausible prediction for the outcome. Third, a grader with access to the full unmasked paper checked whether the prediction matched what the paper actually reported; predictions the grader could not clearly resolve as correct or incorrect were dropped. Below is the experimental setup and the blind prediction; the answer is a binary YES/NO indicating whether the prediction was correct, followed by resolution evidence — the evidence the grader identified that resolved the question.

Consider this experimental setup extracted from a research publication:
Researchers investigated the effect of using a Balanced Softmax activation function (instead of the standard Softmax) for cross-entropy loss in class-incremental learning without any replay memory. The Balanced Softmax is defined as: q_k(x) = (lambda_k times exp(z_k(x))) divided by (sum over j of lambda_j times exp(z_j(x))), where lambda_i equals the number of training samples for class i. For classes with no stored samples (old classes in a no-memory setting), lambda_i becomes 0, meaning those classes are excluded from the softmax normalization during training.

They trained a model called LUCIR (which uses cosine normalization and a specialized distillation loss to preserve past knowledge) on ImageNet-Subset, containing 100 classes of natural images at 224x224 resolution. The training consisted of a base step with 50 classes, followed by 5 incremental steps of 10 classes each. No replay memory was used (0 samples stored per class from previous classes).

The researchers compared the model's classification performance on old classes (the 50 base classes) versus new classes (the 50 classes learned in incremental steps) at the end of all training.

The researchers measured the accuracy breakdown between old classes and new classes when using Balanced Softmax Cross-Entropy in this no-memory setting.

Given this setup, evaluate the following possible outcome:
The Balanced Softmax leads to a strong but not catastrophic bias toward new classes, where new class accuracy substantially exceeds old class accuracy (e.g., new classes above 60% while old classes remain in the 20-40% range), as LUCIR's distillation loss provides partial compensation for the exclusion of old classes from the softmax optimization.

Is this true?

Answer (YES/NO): NO